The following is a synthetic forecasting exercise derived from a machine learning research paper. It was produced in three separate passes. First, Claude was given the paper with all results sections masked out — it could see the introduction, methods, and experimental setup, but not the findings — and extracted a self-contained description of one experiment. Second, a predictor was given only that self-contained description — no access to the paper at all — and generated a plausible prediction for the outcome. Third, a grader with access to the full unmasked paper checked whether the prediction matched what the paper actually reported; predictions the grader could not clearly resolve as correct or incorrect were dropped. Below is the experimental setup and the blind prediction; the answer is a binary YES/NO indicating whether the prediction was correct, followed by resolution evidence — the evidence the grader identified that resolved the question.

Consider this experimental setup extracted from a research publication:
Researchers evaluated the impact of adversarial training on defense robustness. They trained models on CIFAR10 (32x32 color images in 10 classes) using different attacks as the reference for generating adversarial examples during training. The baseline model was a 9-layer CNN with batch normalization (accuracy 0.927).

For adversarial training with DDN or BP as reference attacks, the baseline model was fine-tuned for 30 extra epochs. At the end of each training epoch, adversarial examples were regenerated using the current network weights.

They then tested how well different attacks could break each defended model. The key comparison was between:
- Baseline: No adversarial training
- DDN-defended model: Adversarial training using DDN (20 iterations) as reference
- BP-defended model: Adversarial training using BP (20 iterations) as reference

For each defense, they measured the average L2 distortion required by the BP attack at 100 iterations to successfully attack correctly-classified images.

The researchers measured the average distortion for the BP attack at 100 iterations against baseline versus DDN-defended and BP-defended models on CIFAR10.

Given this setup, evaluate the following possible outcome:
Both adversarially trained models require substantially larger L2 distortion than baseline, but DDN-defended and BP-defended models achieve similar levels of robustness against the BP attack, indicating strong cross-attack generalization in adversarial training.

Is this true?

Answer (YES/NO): YES